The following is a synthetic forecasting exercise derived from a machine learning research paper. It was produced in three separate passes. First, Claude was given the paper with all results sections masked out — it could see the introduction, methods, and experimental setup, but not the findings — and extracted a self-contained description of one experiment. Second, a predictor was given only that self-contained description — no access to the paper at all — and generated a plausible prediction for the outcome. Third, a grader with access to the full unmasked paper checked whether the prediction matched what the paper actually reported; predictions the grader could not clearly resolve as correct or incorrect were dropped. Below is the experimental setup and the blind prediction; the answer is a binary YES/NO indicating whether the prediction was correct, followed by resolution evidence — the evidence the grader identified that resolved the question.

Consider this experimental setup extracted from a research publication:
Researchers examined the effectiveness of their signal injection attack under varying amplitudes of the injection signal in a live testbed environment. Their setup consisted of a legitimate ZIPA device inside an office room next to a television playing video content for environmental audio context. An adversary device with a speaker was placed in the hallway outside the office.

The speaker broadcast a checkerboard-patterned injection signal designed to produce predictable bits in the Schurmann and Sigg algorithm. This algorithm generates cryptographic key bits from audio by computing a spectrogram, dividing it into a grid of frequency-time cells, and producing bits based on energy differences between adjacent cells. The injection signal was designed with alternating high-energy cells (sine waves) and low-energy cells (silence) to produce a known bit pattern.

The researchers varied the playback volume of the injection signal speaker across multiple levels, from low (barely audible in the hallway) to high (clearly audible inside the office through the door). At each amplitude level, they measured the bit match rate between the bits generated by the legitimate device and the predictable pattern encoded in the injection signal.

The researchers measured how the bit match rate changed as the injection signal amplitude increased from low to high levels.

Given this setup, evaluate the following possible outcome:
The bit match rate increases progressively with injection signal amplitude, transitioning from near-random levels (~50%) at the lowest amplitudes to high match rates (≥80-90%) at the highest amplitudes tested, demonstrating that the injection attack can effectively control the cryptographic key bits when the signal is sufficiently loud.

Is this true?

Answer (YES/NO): YES